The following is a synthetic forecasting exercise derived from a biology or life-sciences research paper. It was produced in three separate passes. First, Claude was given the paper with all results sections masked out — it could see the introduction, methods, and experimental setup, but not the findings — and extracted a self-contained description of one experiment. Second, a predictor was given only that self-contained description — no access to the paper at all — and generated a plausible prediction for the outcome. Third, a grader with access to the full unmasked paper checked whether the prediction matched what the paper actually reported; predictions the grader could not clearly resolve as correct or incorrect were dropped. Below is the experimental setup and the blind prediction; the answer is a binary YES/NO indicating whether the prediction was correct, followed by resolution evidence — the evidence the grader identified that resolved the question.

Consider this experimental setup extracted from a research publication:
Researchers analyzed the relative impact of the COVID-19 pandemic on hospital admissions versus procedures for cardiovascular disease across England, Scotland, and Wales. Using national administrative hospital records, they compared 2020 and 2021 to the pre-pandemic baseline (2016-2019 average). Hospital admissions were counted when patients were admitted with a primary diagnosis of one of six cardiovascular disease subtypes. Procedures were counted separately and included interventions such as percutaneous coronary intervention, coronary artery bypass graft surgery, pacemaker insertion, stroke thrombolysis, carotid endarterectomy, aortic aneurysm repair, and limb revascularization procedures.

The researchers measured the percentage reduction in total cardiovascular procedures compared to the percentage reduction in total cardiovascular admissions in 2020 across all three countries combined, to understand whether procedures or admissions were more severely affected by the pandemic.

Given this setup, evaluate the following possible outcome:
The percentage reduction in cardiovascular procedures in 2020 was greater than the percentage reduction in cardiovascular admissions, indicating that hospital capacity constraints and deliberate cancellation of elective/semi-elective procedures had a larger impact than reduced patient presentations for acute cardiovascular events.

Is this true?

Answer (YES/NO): YES